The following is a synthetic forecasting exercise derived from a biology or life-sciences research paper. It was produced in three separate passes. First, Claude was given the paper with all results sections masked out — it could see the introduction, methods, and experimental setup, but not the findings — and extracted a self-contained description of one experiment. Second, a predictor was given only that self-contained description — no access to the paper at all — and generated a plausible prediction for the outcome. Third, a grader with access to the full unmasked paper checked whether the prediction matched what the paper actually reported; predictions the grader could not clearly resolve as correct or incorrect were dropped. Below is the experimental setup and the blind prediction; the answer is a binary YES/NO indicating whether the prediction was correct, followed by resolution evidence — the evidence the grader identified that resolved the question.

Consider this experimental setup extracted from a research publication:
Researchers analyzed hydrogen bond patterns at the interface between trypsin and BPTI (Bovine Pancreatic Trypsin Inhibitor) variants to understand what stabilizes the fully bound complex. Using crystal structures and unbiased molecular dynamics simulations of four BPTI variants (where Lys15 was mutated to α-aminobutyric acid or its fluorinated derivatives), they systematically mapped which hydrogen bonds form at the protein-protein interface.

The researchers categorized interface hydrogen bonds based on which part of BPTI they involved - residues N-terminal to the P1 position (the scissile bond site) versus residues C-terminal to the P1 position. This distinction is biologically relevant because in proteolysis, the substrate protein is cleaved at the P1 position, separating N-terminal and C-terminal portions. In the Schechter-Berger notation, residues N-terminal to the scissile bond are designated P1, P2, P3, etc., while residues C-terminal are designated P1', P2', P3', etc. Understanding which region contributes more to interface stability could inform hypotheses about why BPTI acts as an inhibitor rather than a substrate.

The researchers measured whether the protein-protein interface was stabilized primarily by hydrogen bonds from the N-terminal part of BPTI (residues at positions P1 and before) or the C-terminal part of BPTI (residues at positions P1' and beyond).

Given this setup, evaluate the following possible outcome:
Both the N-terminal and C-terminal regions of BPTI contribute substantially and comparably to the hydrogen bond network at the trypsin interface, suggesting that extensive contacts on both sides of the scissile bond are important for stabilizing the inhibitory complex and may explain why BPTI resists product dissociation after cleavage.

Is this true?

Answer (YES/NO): NO